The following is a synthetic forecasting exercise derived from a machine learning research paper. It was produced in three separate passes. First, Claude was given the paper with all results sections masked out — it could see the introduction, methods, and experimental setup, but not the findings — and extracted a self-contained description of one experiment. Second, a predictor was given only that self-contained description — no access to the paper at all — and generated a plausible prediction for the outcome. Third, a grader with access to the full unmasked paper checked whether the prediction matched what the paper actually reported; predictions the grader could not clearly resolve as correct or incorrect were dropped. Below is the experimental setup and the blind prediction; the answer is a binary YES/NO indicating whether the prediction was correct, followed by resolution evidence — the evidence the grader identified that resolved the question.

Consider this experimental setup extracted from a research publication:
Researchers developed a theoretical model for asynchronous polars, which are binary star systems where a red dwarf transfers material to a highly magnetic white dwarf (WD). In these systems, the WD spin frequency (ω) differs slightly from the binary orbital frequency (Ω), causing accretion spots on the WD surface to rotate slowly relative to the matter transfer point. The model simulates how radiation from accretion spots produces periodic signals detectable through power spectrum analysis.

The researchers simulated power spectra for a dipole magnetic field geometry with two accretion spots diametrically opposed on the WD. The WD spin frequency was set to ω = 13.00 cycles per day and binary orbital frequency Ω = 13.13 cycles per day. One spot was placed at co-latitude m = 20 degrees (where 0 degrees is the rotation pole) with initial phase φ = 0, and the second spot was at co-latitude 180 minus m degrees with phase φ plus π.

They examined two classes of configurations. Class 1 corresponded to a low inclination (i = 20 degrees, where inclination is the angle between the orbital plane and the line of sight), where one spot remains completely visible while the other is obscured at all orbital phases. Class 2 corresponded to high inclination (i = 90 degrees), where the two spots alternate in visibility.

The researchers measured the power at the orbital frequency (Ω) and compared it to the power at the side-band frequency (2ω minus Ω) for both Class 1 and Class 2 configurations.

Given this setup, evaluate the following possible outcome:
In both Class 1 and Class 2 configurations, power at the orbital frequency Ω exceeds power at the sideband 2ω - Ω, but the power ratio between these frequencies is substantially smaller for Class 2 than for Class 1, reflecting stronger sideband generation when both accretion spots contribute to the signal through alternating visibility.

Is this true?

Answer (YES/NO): NO